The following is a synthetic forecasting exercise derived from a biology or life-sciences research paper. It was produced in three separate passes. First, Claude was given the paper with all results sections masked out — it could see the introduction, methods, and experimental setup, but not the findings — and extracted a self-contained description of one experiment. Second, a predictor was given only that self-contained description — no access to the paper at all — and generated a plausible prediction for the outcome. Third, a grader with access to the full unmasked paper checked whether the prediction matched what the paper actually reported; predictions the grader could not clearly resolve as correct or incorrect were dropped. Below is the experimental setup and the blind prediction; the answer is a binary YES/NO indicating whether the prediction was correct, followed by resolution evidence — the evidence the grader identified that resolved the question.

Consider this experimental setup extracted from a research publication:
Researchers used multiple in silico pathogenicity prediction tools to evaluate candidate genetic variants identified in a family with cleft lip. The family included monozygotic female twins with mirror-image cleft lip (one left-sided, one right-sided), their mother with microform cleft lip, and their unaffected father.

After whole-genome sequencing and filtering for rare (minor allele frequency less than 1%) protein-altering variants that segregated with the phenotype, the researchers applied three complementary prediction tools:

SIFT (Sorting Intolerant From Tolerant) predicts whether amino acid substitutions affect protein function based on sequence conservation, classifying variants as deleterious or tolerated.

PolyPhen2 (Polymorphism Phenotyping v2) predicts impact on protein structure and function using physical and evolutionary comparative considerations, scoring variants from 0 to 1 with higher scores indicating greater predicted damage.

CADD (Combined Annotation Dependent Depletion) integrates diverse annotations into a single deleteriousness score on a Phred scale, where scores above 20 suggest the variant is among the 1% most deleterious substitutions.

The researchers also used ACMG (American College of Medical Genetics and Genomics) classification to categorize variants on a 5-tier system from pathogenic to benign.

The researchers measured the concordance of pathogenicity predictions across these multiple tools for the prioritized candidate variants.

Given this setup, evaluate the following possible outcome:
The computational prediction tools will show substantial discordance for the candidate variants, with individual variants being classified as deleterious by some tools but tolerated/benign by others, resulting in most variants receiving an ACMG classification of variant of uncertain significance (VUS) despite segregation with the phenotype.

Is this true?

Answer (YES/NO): NO